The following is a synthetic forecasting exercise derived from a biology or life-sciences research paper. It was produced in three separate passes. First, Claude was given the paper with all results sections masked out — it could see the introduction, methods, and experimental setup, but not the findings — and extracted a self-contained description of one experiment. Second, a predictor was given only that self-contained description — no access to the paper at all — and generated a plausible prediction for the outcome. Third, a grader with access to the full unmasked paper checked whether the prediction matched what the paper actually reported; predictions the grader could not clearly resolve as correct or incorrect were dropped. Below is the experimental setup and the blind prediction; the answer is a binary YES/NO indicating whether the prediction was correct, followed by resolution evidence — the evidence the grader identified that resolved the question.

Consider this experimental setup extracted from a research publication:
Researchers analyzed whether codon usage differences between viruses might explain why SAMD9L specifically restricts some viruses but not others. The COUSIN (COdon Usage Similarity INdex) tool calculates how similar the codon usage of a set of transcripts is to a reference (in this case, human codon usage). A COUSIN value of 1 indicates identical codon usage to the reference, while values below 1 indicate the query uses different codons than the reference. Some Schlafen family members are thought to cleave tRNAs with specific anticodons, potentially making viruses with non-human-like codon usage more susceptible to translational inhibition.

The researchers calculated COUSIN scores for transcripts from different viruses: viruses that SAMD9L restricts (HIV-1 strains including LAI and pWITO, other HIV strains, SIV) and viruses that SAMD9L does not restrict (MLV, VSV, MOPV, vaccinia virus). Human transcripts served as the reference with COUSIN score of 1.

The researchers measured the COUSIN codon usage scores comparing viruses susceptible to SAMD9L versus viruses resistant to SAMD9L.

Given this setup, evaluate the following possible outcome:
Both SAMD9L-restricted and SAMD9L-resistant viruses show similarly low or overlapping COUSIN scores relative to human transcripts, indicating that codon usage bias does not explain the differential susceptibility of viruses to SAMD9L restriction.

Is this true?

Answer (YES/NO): NO